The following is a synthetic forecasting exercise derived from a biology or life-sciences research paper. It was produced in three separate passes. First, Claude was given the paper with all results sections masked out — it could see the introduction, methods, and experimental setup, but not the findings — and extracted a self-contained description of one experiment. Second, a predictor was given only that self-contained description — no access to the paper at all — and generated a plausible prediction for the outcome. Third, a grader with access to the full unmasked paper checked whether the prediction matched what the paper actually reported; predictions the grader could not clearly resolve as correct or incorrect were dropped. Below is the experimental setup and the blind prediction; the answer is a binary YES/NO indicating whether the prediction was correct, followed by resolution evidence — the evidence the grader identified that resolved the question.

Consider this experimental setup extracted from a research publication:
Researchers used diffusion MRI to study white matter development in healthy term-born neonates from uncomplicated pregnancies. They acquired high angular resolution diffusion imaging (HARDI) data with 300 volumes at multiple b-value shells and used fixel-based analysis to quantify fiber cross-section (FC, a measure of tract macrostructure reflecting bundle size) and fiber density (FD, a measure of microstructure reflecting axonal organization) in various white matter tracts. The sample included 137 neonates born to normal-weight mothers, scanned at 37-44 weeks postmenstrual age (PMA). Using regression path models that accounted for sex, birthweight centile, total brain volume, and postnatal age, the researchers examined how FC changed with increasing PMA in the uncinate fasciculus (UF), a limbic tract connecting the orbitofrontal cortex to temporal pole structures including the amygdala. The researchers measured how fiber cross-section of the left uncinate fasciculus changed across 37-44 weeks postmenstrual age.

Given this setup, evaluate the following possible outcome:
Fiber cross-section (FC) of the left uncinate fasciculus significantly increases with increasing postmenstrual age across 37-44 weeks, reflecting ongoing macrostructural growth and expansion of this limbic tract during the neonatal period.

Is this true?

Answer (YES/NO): NO